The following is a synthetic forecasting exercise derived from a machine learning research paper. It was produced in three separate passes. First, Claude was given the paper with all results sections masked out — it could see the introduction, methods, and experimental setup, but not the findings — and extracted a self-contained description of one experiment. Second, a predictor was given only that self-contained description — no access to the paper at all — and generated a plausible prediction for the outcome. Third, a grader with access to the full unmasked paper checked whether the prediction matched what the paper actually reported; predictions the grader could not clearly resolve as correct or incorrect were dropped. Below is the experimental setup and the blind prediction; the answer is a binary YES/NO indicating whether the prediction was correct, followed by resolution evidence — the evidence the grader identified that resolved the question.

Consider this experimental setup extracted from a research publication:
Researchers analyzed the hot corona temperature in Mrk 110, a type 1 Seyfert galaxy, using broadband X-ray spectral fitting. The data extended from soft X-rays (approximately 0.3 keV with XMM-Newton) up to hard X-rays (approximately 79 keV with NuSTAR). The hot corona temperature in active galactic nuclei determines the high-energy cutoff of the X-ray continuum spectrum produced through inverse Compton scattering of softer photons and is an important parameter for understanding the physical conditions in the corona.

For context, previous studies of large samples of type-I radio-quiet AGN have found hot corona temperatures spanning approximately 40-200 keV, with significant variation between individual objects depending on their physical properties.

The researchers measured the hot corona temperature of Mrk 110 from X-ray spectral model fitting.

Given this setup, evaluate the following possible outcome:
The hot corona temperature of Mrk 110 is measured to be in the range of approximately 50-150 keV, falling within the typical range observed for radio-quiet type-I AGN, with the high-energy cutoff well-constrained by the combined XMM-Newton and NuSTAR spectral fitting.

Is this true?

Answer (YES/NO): NO